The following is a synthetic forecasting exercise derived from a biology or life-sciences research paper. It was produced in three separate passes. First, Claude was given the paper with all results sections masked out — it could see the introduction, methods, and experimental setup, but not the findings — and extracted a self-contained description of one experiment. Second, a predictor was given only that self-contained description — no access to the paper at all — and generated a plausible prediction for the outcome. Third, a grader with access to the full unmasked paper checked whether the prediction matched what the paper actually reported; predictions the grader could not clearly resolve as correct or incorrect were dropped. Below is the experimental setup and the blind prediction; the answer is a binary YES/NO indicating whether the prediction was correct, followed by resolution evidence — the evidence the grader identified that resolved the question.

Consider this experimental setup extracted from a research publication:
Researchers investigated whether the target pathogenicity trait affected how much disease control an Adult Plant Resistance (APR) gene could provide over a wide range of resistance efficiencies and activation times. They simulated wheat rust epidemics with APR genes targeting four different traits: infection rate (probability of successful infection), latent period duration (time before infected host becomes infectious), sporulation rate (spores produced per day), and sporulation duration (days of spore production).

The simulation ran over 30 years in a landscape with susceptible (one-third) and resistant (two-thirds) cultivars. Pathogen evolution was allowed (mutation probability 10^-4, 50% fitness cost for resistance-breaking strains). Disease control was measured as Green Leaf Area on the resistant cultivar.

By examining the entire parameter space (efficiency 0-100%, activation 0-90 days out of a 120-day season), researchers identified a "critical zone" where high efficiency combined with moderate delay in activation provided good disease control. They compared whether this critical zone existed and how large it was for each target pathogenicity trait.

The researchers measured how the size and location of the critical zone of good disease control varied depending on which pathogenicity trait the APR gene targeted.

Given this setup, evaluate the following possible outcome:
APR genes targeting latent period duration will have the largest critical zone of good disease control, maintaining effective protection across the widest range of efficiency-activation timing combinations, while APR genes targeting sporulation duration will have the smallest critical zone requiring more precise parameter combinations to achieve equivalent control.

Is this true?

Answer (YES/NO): NO